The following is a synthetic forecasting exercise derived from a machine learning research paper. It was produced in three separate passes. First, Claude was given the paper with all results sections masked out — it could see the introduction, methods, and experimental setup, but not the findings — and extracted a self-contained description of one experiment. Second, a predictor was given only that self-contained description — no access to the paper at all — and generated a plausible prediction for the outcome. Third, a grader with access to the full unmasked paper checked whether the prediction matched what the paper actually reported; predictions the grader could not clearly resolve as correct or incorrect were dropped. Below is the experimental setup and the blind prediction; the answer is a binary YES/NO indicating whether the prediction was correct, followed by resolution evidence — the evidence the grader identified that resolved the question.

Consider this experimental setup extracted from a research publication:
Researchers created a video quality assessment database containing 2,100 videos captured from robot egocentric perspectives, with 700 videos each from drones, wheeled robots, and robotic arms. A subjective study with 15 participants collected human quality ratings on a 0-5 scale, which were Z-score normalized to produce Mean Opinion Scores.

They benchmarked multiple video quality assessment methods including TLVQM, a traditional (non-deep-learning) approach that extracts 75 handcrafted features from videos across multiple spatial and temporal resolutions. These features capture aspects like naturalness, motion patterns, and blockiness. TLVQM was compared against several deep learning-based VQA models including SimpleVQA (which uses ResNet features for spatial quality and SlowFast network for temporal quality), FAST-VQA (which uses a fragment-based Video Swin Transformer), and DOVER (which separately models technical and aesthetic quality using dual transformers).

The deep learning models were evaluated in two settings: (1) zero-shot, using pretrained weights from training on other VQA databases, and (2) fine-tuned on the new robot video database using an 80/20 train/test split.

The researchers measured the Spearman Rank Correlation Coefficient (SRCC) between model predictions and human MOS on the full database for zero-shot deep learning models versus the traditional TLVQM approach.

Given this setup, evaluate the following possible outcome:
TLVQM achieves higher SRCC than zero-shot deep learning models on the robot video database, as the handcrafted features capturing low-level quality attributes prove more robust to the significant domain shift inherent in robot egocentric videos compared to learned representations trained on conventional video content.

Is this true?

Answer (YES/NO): YES